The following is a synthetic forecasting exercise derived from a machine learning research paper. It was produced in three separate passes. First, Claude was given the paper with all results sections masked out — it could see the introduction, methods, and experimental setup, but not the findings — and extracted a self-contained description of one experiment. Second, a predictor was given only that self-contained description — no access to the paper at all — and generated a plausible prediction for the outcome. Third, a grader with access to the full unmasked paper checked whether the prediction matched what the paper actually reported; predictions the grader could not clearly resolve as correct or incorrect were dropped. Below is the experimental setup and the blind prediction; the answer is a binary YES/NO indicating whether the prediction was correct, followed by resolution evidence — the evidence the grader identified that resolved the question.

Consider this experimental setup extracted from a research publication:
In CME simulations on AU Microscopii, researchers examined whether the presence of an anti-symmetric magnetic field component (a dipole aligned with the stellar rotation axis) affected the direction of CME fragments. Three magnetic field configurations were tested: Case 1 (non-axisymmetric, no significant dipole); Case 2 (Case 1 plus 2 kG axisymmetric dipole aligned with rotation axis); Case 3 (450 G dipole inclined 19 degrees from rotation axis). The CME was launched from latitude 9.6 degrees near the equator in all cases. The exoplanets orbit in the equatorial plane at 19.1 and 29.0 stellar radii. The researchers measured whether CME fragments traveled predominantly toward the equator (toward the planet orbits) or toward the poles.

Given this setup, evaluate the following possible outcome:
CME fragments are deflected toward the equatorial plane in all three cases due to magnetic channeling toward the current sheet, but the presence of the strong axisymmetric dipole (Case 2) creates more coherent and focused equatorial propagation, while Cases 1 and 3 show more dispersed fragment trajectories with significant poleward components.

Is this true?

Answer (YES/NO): NO